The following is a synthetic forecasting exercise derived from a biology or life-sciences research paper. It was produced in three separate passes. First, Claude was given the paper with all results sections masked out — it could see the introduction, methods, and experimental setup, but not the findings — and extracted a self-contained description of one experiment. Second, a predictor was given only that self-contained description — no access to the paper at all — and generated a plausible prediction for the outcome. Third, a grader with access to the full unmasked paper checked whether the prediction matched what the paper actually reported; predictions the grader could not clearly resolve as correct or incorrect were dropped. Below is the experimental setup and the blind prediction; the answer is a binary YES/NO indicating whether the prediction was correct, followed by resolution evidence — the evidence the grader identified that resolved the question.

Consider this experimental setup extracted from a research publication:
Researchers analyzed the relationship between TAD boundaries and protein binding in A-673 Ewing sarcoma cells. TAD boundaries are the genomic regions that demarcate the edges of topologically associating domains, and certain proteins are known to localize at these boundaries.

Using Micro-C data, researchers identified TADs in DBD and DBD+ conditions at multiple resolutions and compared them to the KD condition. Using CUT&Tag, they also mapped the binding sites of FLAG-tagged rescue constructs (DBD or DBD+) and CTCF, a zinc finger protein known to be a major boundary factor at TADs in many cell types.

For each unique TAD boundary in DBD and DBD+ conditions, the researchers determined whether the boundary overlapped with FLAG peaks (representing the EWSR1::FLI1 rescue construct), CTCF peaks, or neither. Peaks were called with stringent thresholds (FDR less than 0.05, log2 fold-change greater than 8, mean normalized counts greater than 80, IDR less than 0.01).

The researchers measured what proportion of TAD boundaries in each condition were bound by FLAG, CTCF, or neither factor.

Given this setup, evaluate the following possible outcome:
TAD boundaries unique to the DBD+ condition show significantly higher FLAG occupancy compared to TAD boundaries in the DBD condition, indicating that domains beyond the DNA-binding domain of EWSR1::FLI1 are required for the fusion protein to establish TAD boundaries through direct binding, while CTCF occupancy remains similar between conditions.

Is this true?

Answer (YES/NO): NO